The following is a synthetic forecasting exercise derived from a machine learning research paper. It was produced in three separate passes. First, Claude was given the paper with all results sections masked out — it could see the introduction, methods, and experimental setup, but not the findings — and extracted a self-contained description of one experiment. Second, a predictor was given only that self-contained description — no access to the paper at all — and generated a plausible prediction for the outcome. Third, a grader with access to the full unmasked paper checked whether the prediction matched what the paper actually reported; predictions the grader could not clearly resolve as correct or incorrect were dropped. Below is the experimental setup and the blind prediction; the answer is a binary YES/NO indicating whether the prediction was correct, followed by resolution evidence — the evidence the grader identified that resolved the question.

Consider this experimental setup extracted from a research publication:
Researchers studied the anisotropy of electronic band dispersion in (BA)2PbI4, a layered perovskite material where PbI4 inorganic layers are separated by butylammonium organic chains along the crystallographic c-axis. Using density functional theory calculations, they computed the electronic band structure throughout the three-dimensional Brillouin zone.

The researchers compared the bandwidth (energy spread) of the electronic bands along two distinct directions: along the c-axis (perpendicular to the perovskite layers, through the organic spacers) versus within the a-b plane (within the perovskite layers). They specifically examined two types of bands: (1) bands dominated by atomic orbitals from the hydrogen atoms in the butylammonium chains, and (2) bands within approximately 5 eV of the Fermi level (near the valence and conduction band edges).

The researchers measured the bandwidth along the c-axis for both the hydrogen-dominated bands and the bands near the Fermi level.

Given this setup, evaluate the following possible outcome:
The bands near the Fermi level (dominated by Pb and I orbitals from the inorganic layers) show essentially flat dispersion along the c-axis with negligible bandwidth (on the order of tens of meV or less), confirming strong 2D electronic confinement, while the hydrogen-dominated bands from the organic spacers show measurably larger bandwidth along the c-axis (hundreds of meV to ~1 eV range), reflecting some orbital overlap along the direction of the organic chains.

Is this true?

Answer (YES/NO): NO